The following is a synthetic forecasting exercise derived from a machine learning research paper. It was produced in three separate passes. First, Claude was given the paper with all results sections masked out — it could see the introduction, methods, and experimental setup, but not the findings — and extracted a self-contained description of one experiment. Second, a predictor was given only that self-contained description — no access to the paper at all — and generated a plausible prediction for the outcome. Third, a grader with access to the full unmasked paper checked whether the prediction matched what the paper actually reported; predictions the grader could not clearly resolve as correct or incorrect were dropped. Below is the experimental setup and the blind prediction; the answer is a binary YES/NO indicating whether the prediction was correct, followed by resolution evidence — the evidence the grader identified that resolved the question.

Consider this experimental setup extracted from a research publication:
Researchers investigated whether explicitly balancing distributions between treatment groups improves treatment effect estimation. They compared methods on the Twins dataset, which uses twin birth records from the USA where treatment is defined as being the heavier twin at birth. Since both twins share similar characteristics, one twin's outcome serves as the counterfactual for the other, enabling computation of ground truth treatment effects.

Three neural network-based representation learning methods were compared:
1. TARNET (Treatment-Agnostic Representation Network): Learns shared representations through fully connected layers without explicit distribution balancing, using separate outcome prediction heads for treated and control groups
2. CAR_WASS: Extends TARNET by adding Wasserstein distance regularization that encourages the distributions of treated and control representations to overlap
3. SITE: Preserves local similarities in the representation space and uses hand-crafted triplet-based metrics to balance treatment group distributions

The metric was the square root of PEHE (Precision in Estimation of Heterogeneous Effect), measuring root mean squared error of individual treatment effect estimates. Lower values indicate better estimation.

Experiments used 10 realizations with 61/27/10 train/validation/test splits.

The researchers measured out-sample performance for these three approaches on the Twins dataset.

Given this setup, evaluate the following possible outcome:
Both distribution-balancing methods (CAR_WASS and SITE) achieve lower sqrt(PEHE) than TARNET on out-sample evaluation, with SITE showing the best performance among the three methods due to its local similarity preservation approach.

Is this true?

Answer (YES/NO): YES